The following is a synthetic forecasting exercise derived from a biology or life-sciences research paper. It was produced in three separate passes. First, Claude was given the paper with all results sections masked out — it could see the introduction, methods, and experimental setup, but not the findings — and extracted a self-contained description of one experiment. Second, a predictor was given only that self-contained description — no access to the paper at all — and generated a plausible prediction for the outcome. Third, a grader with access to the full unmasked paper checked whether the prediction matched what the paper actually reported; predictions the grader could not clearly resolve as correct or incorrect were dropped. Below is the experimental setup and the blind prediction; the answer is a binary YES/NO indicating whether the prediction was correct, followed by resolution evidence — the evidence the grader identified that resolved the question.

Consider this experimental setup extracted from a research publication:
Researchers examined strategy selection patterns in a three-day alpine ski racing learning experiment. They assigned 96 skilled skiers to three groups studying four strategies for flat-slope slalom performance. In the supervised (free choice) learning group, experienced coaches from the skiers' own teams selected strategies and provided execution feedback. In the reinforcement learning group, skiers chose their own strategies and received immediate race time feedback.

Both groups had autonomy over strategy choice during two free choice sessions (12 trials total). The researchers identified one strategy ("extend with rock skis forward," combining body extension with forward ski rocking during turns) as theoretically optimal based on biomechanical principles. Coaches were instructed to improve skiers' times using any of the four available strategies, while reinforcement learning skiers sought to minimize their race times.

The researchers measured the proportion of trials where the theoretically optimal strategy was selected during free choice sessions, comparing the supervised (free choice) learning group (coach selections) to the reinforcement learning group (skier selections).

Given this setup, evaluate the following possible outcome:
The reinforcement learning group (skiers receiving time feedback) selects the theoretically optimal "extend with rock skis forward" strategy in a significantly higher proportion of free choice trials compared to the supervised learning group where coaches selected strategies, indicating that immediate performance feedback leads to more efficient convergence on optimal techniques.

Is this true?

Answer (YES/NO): NO